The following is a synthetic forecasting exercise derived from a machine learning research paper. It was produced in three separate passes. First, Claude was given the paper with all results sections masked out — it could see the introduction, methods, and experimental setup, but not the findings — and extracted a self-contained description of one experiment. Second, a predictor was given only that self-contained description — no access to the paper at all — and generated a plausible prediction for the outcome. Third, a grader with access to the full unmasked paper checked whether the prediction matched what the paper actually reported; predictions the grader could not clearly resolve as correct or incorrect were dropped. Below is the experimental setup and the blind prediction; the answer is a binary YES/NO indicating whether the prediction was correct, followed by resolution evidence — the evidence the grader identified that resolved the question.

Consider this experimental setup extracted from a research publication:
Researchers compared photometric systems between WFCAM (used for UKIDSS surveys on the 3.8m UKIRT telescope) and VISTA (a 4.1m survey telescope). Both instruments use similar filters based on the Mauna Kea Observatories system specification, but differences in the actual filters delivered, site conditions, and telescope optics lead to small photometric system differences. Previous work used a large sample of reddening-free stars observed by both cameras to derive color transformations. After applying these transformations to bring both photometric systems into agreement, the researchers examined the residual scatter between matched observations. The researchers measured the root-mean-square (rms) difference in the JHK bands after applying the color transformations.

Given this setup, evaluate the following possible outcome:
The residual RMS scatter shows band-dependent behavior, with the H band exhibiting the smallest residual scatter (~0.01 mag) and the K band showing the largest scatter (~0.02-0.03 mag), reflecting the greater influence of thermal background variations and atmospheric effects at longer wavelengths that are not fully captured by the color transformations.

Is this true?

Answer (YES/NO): NO